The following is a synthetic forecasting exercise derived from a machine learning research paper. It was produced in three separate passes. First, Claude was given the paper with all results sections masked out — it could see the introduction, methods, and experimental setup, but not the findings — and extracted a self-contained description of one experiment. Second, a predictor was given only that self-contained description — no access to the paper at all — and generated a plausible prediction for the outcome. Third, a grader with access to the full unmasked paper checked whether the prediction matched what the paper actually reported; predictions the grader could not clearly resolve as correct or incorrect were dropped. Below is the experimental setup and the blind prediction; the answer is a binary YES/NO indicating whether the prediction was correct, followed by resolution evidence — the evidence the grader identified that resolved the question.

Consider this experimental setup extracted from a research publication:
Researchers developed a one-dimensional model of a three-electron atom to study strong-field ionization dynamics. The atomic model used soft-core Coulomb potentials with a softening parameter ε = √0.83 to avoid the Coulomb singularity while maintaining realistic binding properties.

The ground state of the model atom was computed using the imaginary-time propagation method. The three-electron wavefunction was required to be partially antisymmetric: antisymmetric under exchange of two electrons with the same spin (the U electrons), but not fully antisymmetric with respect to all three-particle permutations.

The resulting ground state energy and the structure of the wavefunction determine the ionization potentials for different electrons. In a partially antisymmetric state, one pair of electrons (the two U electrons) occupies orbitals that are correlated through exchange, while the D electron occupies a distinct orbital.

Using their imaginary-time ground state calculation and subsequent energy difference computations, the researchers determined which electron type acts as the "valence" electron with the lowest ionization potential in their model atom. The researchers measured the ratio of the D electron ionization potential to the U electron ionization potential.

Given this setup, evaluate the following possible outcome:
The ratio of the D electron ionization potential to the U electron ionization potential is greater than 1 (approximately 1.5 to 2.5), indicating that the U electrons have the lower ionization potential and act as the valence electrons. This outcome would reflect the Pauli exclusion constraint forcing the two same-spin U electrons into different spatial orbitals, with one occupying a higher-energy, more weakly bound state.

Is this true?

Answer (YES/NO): NO